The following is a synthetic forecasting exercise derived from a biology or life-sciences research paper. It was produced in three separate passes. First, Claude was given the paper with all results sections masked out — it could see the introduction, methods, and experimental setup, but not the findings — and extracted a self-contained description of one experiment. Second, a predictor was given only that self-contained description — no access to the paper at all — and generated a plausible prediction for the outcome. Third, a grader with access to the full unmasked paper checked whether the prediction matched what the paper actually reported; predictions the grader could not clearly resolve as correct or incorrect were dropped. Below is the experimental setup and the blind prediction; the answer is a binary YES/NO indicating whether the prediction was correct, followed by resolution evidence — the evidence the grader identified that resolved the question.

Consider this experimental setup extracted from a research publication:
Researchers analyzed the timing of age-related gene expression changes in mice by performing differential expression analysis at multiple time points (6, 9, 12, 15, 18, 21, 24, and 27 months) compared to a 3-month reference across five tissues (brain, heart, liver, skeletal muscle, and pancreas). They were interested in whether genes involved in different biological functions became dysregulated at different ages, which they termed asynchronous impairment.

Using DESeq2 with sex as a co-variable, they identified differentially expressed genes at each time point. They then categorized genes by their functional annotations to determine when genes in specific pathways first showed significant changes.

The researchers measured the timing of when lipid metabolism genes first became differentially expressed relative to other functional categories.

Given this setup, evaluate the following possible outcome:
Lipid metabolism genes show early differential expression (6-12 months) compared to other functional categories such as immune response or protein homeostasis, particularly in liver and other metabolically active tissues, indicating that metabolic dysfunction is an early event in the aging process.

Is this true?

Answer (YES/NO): YES